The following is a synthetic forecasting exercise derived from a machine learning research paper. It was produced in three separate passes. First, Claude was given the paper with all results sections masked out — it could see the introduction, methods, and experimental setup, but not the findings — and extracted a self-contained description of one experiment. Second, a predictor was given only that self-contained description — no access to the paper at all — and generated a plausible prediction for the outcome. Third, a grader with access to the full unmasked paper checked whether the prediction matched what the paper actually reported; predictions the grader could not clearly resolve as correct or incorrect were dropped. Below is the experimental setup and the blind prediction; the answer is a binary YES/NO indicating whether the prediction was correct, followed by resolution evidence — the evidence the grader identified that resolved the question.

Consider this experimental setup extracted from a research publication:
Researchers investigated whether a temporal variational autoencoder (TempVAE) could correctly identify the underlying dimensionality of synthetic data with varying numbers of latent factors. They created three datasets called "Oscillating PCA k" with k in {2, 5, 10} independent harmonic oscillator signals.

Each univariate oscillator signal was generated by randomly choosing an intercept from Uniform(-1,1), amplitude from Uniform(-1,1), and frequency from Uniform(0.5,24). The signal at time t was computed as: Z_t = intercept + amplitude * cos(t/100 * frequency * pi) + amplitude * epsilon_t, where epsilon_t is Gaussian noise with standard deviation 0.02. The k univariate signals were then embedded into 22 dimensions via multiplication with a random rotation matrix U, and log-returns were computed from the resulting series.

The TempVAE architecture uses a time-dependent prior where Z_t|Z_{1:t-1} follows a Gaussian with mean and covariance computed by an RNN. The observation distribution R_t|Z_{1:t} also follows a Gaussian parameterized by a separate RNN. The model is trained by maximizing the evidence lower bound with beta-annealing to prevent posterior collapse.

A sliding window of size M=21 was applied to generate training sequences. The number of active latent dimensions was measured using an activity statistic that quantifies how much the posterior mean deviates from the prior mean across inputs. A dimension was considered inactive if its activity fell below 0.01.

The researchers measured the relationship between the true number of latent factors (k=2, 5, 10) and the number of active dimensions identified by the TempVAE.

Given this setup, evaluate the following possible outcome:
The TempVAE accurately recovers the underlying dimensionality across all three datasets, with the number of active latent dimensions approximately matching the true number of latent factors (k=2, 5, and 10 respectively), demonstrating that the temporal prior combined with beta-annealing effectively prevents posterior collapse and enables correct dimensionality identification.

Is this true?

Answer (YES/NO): NO